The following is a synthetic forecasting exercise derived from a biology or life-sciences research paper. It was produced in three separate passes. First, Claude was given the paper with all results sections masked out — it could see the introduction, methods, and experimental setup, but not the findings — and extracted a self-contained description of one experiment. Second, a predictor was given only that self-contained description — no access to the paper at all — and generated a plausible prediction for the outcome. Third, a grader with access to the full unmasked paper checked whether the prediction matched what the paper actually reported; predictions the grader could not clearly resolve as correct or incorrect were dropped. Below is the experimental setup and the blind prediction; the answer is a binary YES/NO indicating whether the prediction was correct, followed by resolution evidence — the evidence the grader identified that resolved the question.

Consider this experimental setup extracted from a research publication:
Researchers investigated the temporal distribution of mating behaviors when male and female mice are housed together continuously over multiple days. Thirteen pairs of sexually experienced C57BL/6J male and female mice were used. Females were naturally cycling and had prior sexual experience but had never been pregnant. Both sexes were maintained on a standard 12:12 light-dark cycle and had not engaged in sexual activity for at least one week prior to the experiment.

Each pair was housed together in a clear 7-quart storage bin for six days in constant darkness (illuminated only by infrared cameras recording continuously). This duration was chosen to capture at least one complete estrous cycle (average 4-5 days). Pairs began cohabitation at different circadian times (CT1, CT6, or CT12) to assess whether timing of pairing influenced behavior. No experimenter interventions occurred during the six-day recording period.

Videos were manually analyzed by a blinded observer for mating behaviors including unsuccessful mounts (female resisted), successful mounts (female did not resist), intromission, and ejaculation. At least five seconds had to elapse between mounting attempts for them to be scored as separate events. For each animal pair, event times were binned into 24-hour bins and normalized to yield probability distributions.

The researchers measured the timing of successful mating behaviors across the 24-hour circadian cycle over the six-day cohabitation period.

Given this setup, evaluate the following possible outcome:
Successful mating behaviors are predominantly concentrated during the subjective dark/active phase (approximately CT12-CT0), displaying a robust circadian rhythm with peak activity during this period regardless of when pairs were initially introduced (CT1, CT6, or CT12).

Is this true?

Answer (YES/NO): YES